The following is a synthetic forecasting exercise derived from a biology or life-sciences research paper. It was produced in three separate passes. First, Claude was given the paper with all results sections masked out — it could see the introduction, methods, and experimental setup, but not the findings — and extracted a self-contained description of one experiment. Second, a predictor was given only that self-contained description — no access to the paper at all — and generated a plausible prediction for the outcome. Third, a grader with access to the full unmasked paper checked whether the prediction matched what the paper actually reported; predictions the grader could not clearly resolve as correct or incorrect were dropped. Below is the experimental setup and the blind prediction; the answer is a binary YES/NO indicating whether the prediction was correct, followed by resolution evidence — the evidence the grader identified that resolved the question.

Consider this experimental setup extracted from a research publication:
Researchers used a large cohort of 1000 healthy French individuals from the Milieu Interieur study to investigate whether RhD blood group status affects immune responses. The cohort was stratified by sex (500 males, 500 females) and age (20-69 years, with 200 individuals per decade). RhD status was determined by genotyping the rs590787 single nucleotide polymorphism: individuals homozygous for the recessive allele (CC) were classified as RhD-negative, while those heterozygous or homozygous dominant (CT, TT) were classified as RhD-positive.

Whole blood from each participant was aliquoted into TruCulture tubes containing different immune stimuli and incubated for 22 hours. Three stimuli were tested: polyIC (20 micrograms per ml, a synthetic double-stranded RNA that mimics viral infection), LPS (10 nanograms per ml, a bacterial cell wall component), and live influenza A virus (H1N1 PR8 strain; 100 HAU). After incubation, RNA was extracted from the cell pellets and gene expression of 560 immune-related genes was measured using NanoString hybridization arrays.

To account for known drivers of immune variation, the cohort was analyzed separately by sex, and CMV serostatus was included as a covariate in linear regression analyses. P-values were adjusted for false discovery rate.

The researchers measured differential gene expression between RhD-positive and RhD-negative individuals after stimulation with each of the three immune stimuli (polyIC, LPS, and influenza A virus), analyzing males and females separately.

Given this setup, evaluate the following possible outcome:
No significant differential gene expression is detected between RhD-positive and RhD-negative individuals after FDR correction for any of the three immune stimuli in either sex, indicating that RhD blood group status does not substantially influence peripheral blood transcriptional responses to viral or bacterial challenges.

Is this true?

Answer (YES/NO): NO